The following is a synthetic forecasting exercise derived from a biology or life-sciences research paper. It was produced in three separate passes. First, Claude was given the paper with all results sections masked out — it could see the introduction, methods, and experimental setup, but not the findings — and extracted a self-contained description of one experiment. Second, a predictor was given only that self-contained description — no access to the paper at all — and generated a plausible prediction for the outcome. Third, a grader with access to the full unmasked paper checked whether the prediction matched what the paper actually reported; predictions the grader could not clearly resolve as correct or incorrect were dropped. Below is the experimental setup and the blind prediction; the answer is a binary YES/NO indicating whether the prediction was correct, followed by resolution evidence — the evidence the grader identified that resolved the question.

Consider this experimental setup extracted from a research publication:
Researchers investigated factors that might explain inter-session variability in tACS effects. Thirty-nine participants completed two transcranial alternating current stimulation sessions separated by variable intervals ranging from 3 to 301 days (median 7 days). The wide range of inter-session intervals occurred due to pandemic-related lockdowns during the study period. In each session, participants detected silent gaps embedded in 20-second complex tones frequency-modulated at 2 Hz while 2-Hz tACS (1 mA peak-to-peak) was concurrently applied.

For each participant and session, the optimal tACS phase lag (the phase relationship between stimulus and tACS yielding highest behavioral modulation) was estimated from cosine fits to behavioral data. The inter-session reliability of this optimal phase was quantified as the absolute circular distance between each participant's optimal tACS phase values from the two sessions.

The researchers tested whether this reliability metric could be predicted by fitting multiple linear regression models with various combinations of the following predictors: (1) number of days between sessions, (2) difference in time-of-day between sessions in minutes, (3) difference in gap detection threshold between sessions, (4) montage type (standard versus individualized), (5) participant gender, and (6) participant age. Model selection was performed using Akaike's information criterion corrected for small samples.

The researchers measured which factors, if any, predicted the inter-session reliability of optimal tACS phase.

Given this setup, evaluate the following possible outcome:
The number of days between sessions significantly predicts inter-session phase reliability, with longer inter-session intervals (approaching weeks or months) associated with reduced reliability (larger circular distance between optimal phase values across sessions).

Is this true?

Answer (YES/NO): NO